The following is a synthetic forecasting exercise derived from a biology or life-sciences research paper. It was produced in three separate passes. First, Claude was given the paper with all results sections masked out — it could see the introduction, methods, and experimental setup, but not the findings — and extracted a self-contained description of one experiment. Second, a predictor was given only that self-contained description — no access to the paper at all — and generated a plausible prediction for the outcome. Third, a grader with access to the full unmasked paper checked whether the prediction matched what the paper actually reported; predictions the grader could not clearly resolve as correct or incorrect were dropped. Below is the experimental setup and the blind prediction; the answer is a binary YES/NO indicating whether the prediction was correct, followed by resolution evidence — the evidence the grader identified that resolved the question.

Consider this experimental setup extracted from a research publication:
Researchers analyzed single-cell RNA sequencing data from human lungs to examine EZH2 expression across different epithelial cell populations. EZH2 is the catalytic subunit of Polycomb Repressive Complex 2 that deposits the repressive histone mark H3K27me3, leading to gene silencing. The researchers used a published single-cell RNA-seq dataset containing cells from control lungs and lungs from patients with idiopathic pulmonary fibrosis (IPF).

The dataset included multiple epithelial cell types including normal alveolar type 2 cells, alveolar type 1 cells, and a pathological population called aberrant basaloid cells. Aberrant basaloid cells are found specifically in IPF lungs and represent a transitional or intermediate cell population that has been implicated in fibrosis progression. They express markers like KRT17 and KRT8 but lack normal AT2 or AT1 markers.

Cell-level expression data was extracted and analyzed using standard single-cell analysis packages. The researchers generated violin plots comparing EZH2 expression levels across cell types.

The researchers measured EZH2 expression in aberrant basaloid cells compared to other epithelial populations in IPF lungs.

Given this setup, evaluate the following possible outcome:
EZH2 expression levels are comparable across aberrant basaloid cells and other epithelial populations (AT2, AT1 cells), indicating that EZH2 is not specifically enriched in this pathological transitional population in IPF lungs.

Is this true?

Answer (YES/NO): NO